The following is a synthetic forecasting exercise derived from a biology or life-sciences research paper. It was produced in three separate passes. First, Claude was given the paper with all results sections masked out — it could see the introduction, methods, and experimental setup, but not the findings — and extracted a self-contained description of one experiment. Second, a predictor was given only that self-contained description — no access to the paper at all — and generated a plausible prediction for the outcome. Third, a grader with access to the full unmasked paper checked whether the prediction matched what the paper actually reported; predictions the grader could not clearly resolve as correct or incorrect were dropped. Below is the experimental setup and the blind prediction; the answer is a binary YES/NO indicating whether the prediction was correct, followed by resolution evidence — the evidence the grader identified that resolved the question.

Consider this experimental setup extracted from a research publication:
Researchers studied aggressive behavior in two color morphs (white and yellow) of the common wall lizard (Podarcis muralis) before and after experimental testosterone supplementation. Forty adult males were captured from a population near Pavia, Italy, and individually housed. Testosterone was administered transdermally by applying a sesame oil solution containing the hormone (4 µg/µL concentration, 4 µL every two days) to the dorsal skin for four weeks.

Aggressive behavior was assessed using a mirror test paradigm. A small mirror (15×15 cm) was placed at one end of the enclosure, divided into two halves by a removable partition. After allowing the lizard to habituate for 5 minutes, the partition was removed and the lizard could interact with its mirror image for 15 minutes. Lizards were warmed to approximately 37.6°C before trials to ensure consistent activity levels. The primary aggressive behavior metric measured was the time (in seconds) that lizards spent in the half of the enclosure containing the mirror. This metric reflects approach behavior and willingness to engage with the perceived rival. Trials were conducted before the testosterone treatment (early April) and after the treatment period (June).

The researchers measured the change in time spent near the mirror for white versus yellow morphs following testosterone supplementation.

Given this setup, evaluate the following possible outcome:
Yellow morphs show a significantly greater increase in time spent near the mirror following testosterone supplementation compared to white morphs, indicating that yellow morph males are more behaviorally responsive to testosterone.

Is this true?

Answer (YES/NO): NO